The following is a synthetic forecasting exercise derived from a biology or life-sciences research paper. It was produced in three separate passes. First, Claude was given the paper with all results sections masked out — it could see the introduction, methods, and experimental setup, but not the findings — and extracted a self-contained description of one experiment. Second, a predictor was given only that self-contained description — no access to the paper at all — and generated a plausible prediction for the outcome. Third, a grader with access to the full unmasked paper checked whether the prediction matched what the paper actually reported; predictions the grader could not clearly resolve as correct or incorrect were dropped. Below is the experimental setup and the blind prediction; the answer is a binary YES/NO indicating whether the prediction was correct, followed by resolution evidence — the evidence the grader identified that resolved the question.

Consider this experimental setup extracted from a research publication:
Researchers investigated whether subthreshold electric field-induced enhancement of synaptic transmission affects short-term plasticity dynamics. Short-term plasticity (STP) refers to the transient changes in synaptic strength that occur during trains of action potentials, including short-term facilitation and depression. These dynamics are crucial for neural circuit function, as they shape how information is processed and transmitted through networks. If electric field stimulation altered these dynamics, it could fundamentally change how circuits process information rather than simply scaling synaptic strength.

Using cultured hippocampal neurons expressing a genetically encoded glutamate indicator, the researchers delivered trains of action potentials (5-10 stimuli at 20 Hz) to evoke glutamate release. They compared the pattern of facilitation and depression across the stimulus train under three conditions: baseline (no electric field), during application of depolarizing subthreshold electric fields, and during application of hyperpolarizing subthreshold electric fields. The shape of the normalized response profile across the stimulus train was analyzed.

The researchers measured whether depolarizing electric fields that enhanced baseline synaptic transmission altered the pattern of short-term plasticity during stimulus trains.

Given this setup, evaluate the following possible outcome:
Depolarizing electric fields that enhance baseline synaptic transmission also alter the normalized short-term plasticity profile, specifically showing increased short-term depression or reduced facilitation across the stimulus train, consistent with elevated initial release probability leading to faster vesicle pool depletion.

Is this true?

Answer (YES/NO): NO